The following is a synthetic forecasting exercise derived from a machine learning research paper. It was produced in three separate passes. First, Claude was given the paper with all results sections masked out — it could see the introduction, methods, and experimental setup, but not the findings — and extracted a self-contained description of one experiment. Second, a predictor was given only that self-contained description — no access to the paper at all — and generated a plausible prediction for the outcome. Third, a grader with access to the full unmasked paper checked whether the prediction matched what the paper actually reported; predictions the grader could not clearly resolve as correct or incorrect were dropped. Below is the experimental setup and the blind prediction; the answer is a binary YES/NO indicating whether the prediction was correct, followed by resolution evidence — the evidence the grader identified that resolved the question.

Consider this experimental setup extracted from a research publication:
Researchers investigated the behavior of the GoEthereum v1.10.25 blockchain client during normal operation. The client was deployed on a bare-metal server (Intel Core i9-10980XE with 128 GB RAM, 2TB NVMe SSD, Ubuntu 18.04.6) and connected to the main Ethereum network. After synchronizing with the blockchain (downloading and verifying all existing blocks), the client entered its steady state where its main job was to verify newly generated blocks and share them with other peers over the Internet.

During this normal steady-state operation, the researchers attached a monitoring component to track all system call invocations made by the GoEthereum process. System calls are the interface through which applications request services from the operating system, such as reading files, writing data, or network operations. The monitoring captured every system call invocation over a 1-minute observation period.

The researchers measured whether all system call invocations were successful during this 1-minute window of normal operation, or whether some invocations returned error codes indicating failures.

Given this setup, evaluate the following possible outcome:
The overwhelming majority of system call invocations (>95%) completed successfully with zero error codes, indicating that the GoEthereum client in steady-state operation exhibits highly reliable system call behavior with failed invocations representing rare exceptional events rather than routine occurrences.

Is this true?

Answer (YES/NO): NO